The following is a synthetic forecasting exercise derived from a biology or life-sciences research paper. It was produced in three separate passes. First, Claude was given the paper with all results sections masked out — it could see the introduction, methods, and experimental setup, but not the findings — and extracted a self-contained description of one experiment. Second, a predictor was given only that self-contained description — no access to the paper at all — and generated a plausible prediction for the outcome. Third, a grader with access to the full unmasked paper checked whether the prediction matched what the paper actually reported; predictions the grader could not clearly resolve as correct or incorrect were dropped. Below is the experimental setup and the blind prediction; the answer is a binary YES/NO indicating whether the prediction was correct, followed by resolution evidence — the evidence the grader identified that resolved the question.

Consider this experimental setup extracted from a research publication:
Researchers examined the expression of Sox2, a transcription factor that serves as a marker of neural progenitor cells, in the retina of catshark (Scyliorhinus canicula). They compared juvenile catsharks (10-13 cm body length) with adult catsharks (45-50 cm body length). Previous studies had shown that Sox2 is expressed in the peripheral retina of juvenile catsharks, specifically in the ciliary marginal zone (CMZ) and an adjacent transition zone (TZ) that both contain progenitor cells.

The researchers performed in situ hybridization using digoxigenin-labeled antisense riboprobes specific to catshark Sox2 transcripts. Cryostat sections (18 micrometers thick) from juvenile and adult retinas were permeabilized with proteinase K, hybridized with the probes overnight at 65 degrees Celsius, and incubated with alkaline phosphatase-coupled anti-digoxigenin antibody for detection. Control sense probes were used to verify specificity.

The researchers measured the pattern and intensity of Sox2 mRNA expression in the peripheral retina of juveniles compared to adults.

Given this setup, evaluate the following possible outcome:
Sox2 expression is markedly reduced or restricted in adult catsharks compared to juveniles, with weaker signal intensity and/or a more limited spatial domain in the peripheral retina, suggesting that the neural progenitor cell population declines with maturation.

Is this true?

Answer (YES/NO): YES